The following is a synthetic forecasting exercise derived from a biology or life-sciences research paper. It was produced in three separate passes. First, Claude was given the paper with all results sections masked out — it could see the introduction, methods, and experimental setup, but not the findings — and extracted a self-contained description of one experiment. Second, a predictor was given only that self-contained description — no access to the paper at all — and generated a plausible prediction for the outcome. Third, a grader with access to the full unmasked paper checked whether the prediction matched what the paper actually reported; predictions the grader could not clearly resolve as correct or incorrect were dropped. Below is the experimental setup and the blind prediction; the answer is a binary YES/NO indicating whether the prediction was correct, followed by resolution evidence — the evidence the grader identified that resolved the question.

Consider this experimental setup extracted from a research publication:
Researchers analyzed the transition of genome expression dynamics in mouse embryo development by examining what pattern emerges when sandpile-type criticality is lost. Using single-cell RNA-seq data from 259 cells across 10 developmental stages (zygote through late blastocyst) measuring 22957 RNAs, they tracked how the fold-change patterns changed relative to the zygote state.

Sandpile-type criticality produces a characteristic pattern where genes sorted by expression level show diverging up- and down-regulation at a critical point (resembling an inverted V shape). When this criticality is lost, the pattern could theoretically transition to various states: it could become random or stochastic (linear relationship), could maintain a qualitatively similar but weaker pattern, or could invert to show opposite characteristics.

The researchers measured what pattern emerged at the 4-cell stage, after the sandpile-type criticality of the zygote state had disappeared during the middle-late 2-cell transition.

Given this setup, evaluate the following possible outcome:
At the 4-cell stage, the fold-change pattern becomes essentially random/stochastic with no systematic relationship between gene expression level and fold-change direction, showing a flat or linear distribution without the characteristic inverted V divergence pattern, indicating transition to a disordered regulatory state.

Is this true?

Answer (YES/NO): YES